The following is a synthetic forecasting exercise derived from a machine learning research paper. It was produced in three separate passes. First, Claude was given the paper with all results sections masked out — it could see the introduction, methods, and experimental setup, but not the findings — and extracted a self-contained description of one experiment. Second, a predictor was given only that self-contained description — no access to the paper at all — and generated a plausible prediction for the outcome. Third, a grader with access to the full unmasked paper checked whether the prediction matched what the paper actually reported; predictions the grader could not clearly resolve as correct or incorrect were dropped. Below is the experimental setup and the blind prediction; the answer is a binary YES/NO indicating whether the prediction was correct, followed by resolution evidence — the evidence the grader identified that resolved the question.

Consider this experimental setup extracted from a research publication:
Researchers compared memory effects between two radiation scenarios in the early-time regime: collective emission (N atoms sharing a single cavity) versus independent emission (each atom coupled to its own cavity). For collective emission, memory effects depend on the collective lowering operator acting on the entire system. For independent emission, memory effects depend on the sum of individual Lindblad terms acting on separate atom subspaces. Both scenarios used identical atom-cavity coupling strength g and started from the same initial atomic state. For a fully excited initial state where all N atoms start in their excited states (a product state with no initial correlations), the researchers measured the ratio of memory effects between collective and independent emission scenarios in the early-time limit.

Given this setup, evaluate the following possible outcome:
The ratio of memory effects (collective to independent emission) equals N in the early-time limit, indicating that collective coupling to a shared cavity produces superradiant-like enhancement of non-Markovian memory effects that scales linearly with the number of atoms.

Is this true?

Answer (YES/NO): NO